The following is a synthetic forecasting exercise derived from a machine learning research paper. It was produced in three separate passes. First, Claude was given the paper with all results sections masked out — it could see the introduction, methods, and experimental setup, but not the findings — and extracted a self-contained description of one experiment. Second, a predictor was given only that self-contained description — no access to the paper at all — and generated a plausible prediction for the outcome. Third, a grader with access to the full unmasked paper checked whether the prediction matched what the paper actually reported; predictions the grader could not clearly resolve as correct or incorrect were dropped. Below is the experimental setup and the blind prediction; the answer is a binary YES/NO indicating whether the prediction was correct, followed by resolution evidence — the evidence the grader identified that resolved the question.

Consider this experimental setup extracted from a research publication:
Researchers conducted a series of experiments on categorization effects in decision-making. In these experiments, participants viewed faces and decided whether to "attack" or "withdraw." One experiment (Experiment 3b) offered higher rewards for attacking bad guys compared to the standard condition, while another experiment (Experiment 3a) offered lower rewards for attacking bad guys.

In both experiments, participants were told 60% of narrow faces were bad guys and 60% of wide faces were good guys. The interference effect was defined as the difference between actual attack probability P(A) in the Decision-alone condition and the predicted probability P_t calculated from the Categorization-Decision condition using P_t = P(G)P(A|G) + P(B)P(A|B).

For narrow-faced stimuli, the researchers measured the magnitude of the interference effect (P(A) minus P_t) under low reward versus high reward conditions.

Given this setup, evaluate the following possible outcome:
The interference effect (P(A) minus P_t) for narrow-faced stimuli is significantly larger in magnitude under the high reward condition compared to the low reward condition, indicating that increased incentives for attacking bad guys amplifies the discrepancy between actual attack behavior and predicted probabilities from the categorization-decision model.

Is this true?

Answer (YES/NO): NO